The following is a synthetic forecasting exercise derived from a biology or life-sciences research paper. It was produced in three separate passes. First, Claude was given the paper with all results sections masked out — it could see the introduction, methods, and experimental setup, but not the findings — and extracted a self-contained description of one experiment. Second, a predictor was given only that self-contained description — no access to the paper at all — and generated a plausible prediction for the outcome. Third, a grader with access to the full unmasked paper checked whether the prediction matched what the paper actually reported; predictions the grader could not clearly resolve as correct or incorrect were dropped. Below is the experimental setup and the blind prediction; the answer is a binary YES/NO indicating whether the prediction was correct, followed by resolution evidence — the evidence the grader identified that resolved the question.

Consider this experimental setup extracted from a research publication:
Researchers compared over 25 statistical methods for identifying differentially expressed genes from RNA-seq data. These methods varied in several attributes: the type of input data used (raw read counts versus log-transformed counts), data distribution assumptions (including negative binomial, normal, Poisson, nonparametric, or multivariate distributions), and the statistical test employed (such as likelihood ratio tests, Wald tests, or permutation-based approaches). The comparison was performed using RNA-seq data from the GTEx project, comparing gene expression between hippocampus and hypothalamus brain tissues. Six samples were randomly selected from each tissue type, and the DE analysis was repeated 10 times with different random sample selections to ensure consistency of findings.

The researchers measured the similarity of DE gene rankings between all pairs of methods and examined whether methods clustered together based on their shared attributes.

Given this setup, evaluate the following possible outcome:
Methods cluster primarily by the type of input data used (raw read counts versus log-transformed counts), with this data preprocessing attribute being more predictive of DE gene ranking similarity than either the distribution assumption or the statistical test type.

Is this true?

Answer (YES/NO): NO